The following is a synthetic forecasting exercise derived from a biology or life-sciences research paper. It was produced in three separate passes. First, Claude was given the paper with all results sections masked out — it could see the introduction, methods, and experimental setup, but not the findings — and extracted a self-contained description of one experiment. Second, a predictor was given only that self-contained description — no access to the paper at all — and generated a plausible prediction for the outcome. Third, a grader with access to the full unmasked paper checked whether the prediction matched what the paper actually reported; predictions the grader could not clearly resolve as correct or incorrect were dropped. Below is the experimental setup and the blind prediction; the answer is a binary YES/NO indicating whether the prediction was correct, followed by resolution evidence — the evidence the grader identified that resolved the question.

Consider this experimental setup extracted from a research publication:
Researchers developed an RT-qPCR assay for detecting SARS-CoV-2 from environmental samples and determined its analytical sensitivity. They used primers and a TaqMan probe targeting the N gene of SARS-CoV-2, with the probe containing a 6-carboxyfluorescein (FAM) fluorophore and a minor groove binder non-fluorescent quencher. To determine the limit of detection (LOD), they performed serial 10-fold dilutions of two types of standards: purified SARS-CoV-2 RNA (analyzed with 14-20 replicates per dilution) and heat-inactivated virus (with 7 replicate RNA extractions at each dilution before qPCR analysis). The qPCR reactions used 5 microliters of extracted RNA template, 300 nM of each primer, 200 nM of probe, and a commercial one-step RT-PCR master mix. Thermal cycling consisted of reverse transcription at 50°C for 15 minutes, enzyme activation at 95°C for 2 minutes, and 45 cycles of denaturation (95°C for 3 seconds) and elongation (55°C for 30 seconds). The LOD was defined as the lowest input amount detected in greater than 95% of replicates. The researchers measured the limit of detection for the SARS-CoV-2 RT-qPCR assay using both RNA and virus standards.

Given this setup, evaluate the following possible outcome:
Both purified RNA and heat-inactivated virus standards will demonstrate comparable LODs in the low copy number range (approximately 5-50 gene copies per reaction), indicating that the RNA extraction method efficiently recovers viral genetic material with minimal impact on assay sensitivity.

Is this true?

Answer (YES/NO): NO